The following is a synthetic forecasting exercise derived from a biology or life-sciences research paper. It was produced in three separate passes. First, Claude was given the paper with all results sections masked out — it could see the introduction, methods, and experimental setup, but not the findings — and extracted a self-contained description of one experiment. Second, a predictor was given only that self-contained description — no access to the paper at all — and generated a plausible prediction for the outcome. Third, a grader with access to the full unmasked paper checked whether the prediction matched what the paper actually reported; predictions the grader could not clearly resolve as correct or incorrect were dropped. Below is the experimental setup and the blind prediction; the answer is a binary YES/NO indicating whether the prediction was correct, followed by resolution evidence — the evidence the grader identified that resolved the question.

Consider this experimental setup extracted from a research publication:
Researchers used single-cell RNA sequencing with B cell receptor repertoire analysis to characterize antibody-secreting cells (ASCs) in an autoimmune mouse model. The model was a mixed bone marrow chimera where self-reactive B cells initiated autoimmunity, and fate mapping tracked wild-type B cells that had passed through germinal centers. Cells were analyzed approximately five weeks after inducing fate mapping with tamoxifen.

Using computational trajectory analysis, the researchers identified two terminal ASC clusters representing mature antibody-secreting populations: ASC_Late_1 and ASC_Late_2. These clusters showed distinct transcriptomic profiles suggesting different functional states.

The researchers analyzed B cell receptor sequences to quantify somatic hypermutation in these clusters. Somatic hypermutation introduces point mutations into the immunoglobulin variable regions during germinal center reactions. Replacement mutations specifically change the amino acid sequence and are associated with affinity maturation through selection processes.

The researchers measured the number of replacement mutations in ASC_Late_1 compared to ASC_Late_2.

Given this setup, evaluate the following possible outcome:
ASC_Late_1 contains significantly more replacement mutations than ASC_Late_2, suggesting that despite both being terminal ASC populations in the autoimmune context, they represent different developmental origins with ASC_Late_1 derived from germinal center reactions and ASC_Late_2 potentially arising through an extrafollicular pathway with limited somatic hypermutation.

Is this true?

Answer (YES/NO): YES